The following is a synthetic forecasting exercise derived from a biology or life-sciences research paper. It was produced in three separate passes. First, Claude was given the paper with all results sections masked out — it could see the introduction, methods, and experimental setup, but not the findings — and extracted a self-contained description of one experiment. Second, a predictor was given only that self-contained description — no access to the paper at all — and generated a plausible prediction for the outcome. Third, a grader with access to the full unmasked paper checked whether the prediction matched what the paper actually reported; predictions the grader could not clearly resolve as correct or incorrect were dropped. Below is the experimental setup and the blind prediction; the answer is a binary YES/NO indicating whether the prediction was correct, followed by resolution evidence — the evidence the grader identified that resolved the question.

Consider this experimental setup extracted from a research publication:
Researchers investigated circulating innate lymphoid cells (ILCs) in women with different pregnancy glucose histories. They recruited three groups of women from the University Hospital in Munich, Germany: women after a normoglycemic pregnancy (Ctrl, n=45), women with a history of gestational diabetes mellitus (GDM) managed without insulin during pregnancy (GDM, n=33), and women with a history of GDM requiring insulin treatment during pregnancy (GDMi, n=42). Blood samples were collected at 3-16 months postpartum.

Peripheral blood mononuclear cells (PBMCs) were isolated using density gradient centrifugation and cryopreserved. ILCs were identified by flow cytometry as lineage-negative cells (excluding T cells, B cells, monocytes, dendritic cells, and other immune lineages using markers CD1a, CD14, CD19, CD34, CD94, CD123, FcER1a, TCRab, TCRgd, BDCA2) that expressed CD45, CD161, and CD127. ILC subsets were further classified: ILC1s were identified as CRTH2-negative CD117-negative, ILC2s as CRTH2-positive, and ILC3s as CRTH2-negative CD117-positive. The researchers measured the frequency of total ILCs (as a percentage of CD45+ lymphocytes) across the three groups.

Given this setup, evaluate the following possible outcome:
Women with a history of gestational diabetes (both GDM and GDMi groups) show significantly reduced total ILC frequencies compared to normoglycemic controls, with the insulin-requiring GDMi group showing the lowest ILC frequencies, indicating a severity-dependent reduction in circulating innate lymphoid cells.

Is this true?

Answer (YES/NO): NO